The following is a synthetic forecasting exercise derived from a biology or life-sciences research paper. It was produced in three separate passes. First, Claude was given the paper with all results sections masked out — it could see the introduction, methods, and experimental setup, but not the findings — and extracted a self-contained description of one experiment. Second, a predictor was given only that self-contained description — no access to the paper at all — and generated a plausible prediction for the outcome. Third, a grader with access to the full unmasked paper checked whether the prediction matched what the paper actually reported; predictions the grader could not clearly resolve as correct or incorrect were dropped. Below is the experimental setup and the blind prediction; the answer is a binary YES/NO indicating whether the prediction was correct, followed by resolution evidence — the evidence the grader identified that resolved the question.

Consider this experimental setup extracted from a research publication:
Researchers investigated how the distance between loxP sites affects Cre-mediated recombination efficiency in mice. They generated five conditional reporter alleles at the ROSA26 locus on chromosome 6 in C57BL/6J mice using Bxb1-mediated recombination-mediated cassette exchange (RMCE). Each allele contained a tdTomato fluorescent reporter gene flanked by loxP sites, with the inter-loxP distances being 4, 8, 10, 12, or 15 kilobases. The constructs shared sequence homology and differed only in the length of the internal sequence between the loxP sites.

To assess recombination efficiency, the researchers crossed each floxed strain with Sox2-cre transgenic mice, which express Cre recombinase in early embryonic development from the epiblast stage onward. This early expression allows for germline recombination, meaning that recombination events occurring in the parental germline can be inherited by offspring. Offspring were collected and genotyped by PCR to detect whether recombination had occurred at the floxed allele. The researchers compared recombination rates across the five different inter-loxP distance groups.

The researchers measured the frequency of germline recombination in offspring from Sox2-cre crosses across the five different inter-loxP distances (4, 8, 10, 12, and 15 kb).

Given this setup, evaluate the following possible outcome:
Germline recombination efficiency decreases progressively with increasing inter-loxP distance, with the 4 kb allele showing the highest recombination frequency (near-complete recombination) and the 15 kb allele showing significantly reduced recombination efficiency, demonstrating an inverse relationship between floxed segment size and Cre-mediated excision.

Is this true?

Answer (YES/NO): NO